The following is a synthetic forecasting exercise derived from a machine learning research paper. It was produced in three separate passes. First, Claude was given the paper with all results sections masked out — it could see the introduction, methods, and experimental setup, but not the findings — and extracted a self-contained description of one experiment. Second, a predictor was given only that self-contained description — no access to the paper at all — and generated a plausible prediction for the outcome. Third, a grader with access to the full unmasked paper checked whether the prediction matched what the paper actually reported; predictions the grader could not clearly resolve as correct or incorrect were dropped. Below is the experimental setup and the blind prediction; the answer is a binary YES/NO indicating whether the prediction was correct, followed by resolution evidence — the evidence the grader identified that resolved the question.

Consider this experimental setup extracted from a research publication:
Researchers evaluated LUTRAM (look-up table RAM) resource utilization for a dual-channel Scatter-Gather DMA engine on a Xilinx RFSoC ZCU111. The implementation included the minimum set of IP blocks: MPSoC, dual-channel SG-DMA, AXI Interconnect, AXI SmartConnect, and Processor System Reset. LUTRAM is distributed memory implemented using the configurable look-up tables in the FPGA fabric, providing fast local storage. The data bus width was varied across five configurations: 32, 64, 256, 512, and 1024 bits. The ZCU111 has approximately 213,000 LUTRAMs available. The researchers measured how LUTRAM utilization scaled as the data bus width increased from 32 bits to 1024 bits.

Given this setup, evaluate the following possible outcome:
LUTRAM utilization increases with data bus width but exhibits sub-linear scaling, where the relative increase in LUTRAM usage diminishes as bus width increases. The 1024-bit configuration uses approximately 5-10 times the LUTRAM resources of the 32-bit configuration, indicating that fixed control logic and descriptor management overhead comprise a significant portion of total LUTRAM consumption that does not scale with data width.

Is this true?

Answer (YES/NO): NO